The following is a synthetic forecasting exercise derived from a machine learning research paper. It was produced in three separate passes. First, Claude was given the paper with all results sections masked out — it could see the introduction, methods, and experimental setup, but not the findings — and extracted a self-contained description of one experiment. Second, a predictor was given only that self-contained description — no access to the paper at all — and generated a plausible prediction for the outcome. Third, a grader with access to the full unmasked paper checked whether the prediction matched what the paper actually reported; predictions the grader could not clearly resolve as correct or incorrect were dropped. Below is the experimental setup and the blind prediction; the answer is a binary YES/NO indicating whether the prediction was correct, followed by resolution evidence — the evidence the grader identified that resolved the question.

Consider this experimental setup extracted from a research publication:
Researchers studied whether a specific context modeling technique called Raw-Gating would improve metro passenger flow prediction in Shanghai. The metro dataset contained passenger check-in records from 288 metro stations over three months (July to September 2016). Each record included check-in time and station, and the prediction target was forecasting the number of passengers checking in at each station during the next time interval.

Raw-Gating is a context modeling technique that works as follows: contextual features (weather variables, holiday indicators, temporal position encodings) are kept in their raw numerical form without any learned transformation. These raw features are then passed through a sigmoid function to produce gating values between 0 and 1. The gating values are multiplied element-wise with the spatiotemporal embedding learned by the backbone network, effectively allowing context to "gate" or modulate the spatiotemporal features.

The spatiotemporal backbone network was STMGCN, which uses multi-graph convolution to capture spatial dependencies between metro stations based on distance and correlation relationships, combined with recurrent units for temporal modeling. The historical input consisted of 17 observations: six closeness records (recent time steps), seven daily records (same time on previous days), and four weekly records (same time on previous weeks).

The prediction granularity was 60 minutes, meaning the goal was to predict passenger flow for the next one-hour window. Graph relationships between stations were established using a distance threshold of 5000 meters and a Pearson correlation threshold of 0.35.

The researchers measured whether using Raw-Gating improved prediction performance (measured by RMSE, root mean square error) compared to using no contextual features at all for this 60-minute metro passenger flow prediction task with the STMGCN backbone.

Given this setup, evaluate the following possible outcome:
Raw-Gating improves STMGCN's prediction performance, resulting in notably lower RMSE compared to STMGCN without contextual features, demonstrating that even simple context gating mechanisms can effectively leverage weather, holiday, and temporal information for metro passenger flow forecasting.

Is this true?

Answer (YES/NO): NO